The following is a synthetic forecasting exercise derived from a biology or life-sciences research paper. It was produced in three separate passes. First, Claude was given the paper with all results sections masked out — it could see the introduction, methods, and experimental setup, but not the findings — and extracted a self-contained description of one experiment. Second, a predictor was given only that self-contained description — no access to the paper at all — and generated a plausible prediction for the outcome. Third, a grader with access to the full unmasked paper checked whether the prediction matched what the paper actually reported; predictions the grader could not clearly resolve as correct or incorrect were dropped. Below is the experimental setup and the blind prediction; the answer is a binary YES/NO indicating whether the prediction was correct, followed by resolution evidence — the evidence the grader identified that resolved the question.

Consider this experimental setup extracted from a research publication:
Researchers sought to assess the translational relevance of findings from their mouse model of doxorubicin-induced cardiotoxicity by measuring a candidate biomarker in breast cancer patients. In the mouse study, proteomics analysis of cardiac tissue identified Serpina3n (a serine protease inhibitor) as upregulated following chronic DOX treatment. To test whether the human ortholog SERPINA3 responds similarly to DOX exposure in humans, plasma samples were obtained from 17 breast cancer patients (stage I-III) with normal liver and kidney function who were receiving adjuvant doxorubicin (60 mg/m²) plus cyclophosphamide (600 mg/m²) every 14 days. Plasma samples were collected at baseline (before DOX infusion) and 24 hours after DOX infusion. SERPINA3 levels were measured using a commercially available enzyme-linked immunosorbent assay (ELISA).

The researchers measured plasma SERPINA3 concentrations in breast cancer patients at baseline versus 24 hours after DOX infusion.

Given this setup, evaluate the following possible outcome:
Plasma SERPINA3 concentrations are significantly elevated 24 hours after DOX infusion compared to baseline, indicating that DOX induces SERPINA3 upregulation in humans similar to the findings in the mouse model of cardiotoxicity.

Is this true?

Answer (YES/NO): YES